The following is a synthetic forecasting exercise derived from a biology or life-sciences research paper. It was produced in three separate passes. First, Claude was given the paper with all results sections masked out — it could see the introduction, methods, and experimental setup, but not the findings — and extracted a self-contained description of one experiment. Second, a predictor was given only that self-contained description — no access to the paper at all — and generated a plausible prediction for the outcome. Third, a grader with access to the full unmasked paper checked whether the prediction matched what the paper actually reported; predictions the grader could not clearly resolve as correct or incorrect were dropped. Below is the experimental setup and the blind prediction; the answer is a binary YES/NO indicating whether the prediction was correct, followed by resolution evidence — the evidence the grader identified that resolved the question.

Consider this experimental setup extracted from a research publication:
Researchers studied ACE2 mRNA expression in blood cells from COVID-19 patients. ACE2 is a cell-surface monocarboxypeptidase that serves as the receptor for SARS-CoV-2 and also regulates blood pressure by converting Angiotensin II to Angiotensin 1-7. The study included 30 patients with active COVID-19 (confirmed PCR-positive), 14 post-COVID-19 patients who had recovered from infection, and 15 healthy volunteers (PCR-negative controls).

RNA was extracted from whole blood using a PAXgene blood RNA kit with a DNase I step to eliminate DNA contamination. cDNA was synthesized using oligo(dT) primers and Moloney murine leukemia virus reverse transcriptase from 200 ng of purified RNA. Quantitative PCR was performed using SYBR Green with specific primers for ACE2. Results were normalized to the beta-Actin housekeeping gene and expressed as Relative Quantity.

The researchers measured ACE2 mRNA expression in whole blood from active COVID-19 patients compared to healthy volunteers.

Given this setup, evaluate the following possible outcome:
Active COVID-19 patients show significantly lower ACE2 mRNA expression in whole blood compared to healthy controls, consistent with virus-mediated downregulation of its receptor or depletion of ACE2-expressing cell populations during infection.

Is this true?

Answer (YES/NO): NO